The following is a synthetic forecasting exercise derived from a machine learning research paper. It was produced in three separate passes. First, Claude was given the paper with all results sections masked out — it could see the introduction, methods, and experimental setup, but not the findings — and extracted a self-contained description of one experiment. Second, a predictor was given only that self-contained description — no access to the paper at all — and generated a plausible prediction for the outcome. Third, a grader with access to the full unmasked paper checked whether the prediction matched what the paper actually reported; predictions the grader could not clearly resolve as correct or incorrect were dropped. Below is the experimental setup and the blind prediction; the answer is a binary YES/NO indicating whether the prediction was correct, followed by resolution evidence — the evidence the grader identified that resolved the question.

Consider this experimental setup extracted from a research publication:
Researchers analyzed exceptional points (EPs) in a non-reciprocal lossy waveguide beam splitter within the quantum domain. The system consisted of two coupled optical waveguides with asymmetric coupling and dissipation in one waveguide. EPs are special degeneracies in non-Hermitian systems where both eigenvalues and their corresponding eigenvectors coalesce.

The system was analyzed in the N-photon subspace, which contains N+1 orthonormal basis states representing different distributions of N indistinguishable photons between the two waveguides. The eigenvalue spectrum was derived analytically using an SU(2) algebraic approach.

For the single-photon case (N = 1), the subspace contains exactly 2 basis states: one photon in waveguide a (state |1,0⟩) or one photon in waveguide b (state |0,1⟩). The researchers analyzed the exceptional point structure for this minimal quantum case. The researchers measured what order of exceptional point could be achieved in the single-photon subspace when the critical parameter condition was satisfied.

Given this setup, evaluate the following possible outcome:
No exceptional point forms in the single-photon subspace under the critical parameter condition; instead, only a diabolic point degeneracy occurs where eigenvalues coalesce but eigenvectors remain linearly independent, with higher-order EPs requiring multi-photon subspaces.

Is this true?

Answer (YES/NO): NO